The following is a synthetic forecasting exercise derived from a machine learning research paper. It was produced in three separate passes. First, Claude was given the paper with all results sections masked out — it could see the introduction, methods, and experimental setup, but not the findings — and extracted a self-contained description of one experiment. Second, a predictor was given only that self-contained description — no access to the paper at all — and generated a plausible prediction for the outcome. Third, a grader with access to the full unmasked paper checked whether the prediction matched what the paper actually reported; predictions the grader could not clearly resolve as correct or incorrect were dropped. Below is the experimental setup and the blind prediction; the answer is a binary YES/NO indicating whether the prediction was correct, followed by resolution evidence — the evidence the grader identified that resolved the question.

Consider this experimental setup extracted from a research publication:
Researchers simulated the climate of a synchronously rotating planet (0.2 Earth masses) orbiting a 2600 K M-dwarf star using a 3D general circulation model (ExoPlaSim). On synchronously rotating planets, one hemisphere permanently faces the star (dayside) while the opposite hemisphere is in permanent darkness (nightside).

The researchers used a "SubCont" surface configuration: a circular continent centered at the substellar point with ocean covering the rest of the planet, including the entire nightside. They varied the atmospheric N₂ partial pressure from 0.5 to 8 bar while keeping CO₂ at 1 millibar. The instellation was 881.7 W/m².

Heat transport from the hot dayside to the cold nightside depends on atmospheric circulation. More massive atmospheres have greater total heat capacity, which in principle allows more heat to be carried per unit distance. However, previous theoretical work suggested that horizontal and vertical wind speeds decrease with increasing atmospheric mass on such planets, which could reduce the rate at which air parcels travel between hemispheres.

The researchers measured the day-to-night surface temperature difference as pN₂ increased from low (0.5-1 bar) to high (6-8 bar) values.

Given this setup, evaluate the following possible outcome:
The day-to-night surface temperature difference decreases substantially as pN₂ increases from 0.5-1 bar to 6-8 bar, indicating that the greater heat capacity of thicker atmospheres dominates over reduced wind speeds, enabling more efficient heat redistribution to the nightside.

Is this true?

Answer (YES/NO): YES